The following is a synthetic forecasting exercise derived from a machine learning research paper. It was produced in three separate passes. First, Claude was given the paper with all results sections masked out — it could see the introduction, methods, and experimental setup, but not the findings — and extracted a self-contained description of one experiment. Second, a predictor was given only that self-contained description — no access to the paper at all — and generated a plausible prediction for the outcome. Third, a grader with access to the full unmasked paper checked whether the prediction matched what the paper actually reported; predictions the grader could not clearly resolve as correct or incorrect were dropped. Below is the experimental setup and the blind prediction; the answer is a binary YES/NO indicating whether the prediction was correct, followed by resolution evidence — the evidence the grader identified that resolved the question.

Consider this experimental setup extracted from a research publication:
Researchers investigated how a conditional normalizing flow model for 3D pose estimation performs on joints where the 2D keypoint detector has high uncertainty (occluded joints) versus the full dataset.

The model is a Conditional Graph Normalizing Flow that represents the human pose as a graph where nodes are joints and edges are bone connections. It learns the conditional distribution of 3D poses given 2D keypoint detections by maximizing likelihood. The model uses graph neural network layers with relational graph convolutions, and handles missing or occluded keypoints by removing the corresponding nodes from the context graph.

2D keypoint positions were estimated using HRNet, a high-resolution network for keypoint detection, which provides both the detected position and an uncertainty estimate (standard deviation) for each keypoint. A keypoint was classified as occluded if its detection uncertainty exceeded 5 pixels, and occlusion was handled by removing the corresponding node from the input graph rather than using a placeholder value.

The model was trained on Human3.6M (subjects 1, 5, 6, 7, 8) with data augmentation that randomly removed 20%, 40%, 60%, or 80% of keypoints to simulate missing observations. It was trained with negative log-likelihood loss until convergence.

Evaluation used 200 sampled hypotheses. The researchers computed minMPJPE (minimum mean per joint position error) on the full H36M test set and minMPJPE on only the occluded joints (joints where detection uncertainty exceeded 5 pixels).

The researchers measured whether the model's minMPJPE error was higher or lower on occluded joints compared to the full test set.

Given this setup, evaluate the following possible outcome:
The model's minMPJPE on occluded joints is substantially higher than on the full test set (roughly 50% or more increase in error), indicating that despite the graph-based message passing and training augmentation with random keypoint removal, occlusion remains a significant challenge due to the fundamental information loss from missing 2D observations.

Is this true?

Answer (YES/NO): NO